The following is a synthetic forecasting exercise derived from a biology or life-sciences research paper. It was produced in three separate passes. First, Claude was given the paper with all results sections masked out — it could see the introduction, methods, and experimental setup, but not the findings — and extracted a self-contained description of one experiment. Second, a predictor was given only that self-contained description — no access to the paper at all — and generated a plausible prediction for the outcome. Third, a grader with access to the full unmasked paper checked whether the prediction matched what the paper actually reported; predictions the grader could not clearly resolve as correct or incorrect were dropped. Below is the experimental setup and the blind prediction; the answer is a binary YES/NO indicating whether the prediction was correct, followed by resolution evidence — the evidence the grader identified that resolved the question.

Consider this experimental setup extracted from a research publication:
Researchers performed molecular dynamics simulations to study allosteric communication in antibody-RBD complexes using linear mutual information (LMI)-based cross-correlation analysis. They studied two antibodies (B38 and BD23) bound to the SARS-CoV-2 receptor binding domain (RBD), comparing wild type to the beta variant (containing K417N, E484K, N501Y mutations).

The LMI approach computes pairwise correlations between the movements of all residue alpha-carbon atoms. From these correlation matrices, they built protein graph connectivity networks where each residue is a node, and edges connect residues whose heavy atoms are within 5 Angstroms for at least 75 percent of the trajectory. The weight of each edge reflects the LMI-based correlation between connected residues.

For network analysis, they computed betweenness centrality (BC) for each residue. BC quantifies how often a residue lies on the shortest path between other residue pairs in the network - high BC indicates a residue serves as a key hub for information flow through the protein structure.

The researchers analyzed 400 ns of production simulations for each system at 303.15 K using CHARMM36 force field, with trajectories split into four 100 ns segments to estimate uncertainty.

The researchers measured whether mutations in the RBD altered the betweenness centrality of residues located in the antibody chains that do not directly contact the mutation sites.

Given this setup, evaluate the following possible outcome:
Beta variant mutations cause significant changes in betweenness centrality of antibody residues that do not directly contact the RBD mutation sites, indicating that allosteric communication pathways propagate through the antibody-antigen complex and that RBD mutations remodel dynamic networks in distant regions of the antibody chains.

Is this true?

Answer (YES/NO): YES